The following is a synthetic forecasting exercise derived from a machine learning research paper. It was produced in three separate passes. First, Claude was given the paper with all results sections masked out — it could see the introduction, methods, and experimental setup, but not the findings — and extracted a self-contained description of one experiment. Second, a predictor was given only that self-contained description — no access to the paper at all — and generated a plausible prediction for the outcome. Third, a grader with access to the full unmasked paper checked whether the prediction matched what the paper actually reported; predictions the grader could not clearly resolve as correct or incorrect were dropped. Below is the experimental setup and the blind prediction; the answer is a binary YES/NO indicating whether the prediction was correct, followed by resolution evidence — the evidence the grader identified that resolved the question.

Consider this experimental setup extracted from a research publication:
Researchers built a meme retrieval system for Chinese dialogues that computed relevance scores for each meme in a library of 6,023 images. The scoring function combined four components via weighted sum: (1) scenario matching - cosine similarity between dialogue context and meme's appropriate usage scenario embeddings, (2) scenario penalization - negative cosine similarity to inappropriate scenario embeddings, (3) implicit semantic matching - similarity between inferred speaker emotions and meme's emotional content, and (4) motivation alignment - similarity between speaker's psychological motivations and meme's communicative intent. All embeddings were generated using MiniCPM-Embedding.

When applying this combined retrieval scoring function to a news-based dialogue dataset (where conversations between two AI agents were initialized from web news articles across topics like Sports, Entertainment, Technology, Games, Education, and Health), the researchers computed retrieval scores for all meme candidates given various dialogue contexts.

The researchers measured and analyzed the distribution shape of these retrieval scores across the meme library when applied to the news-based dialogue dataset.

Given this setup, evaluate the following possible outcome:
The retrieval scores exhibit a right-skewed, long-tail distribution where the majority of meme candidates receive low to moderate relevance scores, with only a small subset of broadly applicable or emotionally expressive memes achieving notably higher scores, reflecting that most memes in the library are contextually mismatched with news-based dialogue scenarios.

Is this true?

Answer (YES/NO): NO